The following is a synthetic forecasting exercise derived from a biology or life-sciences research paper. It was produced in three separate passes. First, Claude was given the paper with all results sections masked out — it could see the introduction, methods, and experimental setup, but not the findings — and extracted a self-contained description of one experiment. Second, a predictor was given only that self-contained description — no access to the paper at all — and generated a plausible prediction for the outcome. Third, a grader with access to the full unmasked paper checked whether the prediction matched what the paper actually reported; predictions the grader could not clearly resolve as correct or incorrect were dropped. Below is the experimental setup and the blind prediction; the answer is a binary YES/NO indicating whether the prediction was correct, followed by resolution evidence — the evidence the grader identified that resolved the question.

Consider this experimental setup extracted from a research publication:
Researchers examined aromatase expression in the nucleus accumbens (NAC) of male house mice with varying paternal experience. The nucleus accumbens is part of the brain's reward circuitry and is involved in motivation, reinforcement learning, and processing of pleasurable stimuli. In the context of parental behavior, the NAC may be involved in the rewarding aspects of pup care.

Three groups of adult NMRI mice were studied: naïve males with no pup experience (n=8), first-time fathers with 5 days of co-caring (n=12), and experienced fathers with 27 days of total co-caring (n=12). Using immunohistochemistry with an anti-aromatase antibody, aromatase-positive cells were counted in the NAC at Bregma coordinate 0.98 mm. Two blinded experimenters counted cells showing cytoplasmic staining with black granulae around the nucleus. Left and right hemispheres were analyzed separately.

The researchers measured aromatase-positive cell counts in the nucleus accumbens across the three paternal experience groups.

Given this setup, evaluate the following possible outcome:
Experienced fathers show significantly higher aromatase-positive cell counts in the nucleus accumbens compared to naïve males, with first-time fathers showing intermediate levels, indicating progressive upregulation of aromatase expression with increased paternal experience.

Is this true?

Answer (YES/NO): NO